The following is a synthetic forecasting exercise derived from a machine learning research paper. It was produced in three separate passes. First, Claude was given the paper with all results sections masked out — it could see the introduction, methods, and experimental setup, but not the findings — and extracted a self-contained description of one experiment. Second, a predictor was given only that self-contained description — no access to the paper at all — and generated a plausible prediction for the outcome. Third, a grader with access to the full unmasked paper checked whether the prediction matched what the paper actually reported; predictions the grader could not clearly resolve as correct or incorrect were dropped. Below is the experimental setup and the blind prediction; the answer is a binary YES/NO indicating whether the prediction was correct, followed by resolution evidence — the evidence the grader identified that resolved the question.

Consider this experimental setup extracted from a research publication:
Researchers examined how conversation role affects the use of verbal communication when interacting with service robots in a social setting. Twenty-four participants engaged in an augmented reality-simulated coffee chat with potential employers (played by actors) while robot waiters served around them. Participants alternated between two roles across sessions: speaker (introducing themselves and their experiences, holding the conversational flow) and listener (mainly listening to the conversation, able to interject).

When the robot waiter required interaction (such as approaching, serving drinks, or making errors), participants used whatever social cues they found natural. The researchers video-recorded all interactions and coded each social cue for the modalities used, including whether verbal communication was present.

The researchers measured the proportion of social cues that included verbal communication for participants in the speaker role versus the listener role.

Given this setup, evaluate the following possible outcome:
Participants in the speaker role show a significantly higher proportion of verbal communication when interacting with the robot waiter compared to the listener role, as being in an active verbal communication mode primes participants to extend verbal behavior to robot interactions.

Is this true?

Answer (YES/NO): YES